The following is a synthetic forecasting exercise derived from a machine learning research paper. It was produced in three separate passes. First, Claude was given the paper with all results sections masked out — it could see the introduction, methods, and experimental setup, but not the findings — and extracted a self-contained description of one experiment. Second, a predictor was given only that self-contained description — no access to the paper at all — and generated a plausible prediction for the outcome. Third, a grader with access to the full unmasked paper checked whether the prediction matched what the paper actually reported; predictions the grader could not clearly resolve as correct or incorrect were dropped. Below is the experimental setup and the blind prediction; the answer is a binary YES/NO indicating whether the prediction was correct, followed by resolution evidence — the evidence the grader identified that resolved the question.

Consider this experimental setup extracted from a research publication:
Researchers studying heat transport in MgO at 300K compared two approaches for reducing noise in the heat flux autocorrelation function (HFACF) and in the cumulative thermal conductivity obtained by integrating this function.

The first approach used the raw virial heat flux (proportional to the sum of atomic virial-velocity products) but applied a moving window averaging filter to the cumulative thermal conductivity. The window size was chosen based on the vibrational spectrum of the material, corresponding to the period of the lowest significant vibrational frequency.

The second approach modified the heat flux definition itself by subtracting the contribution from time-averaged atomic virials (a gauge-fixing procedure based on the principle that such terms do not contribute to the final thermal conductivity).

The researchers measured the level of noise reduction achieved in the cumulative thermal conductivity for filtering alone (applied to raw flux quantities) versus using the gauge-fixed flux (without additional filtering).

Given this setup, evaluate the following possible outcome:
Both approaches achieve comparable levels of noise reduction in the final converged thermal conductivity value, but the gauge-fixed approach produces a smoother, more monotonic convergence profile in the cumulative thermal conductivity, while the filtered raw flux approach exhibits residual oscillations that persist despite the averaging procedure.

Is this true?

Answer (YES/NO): NO